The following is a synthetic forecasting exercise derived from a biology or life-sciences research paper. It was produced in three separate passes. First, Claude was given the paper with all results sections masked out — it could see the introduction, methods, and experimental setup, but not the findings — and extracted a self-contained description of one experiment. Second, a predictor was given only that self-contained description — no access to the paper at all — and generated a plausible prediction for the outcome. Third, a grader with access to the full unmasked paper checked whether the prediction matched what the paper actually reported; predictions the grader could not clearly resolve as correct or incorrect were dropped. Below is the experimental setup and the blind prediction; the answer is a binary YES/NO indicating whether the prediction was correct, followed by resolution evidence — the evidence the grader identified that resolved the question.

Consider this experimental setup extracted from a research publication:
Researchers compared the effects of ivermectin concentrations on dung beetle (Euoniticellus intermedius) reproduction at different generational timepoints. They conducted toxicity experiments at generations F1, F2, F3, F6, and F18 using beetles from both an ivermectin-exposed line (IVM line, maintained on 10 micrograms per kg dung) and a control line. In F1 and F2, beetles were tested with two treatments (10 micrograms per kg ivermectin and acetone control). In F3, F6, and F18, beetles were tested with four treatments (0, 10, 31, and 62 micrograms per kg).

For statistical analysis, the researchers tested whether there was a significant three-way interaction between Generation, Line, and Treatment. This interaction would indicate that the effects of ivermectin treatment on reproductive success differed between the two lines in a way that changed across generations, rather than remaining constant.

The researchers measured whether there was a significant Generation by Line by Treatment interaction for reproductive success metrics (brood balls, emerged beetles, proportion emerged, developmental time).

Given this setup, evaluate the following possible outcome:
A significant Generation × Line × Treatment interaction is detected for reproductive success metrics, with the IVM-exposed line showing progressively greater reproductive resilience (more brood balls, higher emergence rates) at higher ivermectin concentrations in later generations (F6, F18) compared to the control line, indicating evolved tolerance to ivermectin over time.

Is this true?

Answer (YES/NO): NO